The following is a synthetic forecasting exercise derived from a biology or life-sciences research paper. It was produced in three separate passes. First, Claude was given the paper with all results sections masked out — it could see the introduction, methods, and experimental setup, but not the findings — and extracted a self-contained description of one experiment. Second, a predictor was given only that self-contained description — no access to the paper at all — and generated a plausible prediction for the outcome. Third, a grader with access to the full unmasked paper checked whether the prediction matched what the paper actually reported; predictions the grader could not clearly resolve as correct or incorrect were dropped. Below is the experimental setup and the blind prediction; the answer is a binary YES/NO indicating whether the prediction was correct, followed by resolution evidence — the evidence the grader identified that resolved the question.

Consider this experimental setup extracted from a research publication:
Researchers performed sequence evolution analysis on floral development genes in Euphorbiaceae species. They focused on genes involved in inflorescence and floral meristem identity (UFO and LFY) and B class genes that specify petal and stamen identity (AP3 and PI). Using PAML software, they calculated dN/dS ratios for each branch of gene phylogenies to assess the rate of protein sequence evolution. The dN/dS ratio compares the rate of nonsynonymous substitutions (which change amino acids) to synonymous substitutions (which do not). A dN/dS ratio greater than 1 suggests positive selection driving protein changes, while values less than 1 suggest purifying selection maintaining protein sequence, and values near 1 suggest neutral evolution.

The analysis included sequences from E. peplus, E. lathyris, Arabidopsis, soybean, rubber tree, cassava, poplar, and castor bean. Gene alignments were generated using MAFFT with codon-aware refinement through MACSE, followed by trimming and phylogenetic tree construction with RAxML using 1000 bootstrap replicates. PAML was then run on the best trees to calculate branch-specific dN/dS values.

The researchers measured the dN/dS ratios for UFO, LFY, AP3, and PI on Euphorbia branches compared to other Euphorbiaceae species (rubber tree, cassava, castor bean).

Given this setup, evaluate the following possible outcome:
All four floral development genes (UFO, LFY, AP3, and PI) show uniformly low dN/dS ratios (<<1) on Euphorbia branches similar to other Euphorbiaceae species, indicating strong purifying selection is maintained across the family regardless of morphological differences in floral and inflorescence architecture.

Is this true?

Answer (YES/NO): NO